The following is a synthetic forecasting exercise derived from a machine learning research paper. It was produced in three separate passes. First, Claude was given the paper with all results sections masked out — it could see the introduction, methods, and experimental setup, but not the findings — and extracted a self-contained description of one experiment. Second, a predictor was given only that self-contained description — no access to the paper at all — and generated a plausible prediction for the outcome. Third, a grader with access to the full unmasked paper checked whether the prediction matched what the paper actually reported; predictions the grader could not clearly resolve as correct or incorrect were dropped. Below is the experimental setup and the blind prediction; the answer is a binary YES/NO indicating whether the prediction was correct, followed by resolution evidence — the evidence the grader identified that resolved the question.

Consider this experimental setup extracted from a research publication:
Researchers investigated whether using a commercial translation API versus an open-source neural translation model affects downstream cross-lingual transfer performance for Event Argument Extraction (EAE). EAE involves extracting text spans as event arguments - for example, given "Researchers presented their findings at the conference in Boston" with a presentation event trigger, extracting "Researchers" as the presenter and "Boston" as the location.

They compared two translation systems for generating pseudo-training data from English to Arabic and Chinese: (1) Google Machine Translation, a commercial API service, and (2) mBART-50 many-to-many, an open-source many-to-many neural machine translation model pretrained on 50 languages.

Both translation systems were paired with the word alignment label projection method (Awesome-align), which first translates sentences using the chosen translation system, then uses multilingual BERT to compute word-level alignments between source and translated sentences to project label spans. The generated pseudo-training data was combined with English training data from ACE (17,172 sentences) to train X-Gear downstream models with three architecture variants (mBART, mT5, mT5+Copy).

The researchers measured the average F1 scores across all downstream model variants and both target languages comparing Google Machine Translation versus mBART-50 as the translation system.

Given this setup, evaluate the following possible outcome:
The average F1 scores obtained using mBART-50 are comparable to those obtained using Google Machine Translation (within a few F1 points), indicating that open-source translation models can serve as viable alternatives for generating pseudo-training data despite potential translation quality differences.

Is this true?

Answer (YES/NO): YES